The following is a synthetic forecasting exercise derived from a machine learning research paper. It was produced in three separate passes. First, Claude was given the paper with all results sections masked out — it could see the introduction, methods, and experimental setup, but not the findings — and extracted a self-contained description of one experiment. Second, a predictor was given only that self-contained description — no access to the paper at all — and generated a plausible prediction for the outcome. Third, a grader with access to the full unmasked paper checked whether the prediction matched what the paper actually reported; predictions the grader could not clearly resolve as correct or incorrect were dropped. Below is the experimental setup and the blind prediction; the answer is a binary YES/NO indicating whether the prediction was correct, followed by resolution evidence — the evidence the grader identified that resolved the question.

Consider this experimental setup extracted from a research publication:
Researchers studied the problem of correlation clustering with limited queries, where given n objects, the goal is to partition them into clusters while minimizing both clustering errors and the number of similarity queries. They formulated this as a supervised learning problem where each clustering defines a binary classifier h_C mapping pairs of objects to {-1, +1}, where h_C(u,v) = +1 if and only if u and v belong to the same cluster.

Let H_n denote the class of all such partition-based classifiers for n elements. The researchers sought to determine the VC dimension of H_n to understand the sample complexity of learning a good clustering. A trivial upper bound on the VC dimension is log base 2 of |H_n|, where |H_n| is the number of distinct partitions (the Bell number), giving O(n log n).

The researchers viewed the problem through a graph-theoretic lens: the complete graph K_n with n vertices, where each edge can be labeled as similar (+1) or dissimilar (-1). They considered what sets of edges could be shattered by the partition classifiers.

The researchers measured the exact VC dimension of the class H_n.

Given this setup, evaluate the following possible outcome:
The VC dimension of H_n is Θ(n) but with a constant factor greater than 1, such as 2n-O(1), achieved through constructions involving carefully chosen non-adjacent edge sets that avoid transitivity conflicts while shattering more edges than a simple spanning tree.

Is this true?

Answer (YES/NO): NO